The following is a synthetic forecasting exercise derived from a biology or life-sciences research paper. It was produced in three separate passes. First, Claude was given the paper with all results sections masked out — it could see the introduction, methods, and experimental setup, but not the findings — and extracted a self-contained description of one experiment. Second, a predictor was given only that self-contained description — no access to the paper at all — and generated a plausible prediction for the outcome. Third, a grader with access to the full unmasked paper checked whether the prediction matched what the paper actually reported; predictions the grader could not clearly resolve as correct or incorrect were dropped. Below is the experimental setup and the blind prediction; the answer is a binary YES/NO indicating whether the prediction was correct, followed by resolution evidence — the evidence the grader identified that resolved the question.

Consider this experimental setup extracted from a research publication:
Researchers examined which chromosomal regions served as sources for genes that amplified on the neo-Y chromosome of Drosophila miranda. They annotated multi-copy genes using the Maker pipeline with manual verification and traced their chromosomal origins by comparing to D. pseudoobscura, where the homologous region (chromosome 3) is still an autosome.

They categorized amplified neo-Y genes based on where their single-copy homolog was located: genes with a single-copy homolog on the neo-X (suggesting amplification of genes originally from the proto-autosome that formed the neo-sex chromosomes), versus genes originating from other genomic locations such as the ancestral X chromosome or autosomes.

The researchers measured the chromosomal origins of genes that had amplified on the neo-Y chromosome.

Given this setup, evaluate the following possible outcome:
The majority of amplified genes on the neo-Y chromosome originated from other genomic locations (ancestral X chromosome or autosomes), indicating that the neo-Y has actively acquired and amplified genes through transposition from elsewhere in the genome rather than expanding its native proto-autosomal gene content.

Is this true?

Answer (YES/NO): NO